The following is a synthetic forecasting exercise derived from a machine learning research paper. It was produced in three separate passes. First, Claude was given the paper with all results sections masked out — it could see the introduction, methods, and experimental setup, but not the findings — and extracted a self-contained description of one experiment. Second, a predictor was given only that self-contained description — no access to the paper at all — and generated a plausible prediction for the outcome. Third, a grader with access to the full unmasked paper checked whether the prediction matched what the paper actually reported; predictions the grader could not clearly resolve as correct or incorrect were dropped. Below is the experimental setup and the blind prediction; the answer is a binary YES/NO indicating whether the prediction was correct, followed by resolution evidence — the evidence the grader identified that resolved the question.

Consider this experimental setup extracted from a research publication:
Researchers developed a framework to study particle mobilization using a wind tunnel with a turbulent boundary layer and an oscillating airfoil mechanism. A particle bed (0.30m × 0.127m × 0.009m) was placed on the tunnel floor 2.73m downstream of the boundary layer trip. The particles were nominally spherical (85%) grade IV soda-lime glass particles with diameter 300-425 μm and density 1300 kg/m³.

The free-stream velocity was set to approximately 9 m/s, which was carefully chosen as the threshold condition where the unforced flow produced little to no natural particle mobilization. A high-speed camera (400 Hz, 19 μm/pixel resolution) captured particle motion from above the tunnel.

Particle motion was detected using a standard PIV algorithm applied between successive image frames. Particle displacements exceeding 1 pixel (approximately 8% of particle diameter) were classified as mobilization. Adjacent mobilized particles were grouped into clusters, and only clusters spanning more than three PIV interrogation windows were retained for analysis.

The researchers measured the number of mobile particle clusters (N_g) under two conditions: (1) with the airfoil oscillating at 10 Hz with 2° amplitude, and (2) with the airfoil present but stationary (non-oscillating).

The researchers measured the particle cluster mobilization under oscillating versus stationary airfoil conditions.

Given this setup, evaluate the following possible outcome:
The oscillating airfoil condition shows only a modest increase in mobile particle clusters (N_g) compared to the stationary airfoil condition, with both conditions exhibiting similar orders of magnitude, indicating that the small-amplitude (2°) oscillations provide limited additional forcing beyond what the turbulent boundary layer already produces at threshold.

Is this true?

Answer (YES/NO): NO